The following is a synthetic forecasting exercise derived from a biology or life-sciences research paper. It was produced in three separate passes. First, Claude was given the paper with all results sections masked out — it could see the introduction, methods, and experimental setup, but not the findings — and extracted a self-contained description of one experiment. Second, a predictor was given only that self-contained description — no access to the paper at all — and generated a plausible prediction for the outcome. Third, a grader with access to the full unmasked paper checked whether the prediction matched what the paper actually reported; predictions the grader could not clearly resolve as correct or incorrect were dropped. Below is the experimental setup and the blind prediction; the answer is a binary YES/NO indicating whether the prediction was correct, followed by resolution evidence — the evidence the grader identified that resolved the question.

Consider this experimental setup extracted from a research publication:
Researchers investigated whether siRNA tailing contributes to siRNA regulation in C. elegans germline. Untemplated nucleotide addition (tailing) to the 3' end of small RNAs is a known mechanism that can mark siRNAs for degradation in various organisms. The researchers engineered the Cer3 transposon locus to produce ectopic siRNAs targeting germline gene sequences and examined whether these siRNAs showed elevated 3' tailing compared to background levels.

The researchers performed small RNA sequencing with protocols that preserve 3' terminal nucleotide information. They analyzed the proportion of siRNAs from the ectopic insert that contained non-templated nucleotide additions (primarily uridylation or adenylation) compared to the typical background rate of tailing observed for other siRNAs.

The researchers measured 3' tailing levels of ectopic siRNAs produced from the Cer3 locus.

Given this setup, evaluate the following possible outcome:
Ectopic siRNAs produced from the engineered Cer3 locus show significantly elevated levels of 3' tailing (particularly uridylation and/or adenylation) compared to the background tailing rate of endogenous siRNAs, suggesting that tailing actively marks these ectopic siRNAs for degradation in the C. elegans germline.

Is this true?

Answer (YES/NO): NO